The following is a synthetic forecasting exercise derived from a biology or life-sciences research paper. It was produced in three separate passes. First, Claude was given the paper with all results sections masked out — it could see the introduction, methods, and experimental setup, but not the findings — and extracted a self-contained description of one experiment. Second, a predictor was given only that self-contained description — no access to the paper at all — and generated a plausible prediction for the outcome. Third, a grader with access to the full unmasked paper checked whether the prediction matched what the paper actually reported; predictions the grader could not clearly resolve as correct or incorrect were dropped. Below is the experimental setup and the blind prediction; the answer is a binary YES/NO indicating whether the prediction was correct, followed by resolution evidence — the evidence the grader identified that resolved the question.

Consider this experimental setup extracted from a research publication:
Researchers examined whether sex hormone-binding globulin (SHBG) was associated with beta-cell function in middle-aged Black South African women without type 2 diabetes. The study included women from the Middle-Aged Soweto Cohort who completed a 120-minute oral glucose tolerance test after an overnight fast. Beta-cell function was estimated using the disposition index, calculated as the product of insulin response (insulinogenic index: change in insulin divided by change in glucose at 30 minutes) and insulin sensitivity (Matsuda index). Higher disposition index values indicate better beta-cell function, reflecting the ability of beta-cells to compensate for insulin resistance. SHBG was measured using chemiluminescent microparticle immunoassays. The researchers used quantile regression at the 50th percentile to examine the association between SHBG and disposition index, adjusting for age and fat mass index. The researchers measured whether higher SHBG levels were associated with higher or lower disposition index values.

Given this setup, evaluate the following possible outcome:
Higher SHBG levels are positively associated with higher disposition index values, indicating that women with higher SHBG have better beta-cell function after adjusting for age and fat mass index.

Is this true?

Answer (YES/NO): YES